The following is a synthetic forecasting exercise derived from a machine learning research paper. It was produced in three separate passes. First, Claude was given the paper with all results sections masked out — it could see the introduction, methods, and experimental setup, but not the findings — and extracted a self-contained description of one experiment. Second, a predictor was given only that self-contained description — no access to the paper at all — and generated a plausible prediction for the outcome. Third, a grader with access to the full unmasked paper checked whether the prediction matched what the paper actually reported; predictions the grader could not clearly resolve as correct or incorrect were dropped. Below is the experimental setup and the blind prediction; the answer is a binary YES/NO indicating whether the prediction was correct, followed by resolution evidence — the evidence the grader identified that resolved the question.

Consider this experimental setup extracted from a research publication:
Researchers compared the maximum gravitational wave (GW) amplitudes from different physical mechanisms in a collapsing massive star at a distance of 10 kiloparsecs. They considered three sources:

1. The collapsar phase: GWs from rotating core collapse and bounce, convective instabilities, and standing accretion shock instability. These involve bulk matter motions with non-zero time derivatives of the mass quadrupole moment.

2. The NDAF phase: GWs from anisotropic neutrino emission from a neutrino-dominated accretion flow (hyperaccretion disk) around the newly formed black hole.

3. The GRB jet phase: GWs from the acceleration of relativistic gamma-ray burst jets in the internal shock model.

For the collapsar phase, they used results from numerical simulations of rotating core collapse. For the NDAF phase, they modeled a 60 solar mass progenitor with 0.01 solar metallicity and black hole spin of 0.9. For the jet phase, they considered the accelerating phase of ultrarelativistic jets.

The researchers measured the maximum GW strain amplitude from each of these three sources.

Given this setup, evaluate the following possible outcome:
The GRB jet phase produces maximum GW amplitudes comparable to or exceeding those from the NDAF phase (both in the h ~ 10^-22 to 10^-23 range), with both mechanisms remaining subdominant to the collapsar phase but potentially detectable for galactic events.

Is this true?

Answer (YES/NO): NO